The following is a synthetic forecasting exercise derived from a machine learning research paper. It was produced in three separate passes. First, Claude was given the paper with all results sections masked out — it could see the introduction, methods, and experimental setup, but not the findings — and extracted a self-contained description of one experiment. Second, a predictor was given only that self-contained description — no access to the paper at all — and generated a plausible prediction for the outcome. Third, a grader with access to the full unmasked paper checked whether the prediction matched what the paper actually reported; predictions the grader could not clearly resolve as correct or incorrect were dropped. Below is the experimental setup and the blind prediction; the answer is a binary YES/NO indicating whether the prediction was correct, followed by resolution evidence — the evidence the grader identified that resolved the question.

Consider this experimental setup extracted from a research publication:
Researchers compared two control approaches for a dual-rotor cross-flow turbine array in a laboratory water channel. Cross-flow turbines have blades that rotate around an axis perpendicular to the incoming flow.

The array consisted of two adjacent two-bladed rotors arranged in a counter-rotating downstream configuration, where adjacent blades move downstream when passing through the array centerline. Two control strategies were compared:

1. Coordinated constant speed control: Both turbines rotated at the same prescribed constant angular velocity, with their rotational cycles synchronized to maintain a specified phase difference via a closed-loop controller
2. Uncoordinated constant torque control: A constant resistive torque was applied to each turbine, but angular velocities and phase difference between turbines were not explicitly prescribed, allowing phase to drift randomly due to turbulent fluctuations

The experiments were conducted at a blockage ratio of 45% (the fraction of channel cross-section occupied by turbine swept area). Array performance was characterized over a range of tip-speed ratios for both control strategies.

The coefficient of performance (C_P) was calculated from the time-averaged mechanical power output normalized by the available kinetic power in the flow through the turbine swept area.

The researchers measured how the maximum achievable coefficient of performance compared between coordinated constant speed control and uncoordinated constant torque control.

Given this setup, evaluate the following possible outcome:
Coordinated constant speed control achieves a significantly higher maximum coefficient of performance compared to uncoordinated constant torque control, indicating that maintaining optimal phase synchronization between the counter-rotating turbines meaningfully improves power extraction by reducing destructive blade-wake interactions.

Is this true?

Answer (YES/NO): NO